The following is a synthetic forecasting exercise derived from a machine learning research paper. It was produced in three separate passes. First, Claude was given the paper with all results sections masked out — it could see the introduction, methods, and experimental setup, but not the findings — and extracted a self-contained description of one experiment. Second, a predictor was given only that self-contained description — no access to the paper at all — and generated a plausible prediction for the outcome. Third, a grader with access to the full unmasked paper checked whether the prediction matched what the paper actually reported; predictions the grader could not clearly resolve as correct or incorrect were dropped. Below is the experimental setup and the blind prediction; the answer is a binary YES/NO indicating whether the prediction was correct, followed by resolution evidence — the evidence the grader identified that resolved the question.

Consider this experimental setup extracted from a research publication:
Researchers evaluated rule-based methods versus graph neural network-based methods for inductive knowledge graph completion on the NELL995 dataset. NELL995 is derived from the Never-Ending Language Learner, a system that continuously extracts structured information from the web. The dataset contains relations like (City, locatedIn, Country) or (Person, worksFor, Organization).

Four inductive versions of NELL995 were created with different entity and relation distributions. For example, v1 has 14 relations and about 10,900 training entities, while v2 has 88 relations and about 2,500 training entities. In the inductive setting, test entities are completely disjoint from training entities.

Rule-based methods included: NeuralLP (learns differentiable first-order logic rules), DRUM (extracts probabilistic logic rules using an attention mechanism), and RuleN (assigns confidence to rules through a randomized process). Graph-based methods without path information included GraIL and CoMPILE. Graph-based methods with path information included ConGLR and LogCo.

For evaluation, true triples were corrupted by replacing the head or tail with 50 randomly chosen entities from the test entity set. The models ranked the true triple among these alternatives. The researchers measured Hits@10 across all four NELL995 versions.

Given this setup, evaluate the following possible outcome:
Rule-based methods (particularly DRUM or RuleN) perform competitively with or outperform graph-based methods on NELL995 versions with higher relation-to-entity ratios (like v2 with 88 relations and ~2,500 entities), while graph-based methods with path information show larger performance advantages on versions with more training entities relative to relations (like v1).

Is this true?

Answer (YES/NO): NO